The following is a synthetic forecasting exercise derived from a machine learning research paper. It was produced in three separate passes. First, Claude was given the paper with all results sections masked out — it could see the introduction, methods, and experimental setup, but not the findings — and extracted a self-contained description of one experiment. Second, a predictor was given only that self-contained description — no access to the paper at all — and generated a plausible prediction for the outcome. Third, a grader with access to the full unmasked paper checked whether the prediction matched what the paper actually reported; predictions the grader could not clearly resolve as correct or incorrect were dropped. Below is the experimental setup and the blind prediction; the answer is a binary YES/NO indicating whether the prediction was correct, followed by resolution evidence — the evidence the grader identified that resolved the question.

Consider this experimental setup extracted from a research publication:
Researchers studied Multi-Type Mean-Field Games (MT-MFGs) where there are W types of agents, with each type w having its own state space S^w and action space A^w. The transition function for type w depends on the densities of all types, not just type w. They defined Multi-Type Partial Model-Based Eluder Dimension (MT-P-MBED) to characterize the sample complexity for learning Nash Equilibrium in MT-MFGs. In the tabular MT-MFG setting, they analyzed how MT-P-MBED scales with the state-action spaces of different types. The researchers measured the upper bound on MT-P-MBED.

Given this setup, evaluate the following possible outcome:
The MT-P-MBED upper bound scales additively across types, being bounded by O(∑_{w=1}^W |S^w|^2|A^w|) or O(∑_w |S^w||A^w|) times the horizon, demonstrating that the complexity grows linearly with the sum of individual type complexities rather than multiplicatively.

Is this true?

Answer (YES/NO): NO